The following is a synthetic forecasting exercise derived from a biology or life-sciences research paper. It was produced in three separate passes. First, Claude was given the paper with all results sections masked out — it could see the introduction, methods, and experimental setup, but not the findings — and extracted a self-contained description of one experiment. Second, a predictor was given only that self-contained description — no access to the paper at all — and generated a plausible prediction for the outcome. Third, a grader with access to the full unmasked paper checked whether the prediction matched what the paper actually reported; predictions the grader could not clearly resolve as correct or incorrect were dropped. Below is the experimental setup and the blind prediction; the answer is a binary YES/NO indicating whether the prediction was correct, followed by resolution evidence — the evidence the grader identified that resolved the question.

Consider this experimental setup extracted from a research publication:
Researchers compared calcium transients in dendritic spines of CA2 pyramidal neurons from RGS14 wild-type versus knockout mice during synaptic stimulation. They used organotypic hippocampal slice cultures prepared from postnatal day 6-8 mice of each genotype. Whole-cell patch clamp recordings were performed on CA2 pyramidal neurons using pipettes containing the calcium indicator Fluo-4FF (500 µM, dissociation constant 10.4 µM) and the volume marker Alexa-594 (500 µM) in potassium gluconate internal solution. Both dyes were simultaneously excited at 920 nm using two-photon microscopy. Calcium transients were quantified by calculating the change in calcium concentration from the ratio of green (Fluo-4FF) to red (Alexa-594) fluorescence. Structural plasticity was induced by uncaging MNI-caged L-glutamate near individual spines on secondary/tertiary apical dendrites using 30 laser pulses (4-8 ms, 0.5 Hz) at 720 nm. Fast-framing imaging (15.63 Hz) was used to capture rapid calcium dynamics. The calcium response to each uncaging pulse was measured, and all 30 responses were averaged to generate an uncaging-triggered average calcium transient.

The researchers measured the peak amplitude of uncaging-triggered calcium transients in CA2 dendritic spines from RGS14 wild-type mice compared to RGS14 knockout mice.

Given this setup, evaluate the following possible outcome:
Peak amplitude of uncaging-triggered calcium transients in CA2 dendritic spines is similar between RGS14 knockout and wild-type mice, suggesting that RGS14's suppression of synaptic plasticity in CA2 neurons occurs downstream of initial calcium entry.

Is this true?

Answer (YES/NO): NO